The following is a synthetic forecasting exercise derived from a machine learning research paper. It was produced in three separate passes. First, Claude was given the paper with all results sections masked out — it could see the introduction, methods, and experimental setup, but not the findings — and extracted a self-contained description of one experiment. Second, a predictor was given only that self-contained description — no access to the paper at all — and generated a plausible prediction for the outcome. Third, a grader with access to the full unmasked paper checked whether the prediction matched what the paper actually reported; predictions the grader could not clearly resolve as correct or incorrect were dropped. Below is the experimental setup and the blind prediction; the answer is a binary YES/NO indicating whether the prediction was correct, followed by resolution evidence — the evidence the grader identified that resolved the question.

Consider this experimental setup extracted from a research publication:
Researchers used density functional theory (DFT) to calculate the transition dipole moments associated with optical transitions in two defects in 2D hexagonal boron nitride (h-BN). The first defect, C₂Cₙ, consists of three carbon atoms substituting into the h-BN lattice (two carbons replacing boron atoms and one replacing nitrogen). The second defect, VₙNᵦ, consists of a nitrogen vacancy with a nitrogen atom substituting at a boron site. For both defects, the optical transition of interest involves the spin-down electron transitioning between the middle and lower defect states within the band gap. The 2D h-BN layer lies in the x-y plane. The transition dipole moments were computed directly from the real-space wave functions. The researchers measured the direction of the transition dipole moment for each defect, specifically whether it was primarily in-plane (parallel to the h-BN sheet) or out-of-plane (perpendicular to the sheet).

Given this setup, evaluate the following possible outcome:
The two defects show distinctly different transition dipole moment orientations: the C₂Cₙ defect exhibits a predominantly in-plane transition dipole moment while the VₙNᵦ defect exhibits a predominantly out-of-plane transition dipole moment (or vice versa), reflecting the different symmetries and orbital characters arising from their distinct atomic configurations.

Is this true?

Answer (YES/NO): YES